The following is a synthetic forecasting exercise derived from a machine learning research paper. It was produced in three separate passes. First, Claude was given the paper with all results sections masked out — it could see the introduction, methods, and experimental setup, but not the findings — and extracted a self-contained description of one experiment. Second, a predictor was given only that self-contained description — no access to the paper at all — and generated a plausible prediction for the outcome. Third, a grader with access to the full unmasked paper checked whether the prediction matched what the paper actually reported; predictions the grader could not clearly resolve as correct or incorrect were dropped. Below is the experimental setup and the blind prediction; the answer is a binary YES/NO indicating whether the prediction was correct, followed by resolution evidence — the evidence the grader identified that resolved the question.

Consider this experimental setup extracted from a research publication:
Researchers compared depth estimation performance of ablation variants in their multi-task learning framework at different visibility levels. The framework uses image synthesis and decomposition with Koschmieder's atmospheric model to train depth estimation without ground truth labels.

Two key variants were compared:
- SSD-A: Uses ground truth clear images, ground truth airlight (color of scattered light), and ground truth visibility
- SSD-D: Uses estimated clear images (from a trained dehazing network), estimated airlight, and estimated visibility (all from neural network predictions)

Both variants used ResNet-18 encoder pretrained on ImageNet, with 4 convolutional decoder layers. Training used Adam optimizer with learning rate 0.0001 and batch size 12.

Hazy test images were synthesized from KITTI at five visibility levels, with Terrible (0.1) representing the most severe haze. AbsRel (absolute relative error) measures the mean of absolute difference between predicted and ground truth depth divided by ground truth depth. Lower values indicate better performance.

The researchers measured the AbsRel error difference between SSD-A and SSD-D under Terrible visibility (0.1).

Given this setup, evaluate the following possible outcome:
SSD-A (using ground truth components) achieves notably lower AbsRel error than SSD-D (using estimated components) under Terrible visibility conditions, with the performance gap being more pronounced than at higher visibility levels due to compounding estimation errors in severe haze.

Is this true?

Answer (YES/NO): NO